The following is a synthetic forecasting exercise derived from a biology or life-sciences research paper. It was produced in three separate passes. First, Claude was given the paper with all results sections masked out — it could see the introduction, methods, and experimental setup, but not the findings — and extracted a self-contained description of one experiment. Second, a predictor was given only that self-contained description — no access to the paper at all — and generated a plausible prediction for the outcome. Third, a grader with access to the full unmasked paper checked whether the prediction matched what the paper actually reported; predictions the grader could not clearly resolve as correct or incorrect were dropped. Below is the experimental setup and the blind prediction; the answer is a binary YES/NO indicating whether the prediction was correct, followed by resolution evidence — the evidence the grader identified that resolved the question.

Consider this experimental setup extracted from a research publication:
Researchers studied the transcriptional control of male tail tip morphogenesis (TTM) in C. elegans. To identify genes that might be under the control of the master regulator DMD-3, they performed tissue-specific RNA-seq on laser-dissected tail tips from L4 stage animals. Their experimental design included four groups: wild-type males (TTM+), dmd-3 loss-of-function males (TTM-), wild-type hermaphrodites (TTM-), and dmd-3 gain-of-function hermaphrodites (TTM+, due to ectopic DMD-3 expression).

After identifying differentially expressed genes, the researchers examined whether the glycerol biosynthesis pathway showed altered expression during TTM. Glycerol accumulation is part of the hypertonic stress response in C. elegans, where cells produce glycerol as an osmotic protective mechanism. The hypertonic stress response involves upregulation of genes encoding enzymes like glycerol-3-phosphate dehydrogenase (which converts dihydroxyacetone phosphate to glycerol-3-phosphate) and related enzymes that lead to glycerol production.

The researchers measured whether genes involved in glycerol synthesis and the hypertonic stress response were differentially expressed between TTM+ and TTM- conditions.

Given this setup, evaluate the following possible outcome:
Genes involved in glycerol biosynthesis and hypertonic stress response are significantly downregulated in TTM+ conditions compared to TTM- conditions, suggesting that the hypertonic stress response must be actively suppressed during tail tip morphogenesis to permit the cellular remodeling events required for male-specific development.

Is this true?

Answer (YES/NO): NO